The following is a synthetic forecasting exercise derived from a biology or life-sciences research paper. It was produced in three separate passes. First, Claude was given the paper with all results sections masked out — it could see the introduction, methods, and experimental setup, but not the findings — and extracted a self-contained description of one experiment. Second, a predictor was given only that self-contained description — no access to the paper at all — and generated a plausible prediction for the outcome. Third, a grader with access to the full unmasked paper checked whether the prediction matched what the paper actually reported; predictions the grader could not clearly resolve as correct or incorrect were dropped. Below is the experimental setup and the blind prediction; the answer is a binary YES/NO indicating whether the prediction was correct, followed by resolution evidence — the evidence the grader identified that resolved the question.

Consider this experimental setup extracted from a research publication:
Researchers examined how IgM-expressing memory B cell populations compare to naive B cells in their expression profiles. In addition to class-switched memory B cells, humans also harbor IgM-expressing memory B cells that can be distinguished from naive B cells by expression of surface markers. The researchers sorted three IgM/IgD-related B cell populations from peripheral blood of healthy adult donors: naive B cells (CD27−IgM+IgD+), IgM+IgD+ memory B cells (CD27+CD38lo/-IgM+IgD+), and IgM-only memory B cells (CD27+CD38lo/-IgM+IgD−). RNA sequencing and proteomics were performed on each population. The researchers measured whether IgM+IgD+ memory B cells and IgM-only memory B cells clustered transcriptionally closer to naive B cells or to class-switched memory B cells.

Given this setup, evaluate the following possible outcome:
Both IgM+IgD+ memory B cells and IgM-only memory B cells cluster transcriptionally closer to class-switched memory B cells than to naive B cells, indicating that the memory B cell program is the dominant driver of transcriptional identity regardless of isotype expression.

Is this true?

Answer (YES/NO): NO